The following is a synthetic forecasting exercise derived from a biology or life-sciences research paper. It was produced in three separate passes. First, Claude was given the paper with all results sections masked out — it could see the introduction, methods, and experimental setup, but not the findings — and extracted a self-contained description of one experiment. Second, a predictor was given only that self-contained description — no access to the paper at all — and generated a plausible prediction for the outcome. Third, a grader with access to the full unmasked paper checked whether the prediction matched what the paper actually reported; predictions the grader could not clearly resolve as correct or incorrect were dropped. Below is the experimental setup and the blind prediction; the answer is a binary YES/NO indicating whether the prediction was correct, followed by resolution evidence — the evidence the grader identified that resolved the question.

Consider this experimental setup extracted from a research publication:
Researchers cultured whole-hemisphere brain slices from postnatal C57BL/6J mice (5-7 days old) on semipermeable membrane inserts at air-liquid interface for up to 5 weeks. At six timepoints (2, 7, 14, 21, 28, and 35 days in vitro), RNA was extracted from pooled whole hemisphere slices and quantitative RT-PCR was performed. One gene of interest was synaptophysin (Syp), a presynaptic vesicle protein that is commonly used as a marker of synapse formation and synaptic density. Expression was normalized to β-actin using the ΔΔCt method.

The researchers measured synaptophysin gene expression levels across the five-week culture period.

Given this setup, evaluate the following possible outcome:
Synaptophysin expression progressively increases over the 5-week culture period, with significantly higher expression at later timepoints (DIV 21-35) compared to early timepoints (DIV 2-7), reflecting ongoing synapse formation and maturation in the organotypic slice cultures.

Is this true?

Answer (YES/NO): NO